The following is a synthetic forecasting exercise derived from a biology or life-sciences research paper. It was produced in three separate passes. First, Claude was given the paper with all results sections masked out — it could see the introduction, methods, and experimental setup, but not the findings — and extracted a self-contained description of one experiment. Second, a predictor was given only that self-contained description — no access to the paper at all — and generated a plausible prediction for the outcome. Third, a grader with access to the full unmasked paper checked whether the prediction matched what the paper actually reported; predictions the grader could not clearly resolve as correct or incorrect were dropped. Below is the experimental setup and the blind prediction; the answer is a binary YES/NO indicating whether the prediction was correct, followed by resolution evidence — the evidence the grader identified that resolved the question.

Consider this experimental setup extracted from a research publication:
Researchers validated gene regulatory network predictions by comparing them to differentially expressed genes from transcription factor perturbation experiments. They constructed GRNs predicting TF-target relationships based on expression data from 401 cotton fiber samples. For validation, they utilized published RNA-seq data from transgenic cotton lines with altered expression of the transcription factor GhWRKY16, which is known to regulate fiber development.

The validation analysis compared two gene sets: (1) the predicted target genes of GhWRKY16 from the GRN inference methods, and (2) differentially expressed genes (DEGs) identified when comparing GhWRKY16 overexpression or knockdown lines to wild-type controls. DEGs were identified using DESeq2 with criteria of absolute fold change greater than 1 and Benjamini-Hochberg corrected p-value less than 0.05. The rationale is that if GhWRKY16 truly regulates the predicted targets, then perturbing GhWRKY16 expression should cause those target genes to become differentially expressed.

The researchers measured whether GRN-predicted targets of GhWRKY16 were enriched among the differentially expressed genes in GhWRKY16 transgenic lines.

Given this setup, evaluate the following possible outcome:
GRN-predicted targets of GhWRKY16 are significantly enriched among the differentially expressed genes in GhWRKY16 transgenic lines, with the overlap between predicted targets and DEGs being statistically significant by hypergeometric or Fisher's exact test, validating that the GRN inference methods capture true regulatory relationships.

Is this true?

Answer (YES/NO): YES